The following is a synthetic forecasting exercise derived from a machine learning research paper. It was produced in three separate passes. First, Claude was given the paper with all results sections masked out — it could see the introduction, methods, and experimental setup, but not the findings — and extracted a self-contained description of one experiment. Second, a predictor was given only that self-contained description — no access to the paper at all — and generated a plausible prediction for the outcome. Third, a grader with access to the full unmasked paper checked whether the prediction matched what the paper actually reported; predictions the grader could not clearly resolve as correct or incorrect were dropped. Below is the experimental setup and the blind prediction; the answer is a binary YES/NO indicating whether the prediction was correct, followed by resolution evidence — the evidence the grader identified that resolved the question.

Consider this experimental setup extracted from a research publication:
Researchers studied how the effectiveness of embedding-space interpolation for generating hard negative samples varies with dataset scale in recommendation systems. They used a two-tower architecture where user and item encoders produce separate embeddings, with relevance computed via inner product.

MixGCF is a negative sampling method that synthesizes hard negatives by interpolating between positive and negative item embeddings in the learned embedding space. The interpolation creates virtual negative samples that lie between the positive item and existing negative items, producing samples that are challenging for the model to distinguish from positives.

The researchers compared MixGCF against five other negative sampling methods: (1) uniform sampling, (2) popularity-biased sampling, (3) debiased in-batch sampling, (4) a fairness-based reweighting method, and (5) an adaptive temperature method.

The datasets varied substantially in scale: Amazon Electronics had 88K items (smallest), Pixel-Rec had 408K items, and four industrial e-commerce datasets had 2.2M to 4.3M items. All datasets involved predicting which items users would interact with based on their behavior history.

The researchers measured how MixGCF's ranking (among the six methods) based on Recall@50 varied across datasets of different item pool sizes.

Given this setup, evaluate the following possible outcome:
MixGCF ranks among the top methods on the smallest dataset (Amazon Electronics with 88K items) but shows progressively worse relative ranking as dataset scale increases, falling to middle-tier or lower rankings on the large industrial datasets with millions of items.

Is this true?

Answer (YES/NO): NO